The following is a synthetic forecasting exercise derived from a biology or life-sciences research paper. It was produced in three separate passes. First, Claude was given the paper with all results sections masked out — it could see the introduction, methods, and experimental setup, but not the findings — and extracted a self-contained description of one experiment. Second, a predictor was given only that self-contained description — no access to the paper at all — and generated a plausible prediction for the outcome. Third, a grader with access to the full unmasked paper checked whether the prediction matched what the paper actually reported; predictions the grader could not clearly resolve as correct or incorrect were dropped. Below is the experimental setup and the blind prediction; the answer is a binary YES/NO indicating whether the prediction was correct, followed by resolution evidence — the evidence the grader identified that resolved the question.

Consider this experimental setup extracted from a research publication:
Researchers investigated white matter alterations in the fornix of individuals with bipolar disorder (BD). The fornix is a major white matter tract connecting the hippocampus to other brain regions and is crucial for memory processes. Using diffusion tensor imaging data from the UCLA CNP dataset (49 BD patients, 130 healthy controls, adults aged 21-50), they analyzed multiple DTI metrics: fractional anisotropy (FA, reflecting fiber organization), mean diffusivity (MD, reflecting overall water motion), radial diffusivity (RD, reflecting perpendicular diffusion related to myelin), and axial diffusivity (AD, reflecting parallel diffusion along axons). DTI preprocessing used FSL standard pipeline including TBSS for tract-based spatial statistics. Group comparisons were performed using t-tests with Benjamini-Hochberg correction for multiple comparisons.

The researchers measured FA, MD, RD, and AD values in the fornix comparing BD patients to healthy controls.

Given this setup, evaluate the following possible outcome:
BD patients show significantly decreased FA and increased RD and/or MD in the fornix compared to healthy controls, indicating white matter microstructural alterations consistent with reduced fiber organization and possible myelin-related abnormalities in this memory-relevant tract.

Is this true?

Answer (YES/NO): YES